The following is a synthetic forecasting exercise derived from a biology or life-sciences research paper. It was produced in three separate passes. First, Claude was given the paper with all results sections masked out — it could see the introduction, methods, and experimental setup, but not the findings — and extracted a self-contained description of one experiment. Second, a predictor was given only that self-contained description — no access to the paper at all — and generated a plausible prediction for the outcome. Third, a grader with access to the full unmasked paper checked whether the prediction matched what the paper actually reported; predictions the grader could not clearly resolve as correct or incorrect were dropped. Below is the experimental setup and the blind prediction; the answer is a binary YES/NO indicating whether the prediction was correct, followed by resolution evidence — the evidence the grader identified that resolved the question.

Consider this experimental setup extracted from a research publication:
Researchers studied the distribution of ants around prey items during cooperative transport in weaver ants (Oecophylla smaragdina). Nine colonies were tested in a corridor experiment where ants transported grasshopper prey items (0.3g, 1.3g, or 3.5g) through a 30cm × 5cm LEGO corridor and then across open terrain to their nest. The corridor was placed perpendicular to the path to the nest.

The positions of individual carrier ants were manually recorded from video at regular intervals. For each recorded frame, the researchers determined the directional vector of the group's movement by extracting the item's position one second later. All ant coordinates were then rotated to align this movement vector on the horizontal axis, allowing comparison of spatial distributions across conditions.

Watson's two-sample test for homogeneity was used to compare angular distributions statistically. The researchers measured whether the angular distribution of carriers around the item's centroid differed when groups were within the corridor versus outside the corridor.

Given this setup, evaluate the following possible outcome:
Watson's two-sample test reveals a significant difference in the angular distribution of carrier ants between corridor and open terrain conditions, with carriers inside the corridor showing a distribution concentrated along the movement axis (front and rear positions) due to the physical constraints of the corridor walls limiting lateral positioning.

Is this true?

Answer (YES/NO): NO